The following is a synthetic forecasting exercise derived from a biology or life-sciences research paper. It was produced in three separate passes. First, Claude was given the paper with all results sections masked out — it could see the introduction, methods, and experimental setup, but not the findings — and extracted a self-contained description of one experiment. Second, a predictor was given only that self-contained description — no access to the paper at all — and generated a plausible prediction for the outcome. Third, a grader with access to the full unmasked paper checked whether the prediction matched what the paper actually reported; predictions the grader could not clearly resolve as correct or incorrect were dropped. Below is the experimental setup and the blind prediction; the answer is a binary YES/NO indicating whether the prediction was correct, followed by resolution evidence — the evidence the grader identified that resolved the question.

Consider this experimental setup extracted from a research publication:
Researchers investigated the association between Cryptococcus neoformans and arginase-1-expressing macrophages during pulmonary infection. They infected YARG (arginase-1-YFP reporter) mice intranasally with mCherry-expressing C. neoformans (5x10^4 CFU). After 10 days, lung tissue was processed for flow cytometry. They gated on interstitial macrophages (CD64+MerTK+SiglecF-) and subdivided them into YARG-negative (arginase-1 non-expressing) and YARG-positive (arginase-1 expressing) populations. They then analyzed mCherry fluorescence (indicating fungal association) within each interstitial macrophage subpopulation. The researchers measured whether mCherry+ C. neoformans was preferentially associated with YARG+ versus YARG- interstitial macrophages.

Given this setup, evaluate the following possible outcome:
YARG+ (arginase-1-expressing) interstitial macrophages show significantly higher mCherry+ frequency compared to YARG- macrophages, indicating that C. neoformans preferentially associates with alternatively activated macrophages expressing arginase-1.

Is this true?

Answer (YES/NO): YES